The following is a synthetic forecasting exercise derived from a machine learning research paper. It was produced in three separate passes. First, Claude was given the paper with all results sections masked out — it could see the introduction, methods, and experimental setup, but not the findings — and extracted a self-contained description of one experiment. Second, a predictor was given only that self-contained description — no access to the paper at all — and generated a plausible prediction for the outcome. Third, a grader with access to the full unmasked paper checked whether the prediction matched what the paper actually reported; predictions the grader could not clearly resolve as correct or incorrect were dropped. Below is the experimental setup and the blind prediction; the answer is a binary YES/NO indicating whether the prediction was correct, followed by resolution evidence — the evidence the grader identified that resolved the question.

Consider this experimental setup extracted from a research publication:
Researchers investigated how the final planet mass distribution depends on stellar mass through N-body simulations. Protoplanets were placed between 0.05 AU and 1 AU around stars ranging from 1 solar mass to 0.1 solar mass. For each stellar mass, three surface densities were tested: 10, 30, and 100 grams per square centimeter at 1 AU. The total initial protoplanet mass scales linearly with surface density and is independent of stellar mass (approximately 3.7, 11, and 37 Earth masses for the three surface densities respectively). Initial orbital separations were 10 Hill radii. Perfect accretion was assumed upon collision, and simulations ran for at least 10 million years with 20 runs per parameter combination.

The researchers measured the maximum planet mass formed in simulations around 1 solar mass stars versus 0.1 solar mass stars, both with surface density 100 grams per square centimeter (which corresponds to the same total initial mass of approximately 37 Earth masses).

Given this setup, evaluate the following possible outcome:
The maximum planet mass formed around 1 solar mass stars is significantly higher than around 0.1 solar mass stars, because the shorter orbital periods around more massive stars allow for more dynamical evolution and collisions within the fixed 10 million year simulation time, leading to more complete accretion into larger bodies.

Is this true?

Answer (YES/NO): NO